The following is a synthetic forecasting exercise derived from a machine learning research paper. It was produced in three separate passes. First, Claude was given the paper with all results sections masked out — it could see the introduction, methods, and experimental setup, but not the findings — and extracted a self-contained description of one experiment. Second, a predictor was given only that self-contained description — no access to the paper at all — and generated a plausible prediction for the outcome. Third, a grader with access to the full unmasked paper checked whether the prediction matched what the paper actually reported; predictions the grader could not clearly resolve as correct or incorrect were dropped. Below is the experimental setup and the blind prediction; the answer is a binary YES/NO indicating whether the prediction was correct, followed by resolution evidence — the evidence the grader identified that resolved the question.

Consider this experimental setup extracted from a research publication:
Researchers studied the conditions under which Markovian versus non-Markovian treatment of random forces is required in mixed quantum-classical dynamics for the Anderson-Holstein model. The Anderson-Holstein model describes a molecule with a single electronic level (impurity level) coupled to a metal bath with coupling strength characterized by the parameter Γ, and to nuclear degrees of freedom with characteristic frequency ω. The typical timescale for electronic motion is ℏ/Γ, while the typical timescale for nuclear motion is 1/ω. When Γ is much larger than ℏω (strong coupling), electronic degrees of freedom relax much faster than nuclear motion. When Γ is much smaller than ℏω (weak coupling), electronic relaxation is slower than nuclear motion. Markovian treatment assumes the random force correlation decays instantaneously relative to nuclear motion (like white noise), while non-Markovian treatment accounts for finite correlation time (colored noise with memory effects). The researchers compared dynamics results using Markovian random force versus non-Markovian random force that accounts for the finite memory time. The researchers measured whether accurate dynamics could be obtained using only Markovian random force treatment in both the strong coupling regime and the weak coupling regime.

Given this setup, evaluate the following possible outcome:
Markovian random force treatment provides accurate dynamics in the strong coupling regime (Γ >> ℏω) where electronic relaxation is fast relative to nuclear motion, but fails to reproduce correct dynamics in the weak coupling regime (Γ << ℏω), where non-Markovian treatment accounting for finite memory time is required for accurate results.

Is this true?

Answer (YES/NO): YES